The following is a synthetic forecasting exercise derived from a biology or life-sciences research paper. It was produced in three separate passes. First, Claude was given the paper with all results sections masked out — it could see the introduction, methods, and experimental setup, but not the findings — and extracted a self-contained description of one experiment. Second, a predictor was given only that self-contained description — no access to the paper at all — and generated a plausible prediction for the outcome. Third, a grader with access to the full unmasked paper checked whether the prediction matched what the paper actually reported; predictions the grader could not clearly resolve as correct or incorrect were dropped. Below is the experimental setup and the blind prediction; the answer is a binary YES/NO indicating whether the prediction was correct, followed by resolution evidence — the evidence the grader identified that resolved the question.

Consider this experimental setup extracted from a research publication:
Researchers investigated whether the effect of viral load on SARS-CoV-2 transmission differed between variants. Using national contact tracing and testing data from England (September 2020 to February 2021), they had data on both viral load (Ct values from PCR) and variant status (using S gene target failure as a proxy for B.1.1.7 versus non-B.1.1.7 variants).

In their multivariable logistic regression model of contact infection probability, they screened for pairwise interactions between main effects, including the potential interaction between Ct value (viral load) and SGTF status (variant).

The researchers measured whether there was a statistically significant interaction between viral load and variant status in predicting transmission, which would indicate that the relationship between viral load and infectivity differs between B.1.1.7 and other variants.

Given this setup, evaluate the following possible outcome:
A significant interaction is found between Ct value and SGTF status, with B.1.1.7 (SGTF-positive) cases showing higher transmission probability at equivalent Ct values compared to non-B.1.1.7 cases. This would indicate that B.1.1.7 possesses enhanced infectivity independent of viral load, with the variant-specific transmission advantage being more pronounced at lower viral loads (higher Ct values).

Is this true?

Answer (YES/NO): NO